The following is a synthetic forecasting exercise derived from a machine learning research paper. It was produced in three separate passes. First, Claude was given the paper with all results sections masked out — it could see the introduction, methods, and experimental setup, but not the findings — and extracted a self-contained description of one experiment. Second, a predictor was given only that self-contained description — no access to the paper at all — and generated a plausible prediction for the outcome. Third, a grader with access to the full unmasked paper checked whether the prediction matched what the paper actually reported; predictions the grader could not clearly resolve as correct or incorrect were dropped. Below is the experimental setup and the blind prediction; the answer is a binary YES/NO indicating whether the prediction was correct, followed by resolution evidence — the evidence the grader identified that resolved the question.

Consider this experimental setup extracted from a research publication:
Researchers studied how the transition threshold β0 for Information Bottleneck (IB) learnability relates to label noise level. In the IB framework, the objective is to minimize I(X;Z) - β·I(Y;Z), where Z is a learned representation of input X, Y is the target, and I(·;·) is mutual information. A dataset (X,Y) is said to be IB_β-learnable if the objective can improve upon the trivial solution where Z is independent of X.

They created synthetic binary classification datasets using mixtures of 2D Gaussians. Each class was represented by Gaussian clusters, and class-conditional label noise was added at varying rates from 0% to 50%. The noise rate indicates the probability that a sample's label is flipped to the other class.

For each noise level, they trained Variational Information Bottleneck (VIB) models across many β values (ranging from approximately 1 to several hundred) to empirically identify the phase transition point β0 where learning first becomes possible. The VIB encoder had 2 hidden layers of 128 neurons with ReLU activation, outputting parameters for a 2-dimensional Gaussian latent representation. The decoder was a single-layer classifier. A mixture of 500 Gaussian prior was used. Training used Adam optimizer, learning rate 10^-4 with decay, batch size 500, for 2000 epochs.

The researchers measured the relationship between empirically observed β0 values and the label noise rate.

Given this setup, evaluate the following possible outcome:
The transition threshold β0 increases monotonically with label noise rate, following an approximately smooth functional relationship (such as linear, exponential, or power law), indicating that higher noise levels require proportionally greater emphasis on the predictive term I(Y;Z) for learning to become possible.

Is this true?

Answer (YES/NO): YES